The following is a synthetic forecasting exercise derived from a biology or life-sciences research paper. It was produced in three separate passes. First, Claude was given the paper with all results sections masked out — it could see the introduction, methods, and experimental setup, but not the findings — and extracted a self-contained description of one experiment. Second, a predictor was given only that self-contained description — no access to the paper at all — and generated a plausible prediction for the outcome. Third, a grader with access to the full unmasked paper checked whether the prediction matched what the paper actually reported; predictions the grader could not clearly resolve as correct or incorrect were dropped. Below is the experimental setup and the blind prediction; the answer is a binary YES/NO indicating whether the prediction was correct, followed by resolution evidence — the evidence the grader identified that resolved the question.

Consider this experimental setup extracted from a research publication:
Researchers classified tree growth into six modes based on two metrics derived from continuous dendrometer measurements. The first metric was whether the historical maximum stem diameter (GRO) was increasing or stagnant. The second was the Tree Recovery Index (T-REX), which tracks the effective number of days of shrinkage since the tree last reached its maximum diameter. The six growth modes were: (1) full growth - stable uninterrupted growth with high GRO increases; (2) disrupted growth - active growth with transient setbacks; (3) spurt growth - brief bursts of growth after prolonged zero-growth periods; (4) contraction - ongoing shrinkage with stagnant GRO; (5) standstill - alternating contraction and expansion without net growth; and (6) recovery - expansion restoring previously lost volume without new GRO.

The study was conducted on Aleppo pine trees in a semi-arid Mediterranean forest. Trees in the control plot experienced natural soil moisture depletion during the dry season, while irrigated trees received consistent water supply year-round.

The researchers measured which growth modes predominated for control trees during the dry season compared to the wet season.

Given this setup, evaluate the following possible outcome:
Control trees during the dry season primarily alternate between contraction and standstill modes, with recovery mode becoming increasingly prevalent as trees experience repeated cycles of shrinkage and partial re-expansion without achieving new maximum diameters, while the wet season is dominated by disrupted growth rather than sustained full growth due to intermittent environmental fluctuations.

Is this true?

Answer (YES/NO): NO